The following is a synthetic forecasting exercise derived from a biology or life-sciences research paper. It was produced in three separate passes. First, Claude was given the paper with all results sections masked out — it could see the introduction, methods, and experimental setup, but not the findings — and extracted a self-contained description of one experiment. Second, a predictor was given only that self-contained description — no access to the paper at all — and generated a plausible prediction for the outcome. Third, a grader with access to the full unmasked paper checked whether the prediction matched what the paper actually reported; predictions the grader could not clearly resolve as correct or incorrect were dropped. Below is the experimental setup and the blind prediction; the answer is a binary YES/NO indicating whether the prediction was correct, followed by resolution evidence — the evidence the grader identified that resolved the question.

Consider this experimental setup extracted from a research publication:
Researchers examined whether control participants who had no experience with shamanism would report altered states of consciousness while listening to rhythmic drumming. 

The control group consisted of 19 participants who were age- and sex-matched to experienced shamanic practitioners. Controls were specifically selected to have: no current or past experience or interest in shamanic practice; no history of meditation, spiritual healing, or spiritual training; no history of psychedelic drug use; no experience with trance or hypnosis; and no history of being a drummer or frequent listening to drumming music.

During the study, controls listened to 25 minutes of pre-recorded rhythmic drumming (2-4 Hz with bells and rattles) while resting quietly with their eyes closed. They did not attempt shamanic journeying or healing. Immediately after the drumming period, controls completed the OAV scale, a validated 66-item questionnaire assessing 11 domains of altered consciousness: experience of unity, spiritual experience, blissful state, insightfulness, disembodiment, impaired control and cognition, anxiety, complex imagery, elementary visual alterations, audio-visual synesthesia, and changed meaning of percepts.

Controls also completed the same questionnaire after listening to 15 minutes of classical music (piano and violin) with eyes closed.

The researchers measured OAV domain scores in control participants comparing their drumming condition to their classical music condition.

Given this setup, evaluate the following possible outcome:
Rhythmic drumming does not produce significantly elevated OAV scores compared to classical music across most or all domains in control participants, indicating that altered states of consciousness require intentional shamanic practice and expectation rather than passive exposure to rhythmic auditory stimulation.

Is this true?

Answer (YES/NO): YES